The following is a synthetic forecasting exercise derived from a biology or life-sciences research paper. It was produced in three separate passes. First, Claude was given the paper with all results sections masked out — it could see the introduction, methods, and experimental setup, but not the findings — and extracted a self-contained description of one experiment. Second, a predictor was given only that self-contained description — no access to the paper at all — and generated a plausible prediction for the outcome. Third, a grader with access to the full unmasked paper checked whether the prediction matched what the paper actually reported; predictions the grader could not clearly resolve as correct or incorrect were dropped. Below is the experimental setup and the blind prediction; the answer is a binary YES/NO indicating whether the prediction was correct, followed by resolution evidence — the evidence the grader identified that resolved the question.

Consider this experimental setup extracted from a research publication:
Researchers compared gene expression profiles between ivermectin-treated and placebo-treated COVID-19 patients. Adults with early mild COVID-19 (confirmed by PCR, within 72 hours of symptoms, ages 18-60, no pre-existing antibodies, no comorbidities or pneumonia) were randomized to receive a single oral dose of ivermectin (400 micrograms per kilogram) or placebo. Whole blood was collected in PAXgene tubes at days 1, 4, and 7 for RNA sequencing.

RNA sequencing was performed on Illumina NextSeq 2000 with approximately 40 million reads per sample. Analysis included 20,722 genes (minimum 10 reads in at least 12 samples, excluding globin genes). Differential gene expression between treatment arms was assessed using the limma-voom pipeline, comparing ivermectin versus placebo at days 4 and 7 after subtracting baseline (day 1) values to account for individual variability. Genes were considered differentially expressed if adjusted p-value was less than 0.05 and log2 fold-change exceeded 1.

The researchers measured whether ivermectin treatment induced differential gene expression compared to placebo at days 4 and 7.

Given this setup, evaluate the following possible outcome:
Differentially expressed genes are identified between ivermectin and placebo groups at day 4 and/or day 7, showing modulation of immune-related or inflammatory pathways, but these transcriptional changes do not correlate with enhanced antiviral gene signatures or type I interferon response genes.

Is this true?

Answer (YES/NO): NO